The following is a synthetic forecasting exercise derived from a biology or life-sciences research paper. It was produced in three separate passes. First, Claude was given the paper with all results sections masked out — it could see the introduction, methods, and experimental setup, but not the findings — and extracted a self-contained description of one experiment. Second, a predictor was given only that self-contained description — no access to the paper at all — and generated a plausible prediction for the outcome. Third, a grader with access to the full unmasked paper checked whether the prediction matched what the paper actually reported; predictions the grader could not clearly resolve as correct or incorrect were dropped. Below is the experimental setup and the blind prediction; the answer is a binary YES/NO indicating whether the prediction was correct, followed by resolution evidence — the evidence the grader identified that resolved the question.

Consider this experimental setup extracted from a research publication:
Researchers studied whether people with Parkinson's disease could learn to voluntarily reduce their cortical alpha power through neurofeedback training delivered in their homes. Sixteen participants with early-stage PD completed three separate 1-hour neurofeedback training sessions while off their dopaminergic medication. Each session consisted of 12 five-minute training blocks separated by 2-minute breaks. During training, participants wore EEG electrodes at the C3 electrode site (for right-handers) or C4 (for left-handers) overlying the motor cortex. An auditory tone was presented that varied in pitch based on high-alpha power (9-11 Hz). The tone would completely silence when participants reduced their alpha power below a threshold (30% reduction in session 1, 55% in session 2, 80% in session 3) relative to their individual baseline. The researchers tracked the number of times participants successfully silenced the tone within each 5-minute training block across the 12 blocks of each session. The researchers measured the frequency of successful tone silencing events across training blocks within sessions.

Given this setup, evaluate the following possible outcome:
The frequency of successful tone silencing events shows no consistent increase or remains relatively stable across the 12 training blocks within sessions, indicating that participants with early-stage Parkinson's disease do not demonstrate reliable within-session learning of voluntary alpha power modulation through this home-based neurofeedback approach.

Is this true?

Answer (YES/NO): NO